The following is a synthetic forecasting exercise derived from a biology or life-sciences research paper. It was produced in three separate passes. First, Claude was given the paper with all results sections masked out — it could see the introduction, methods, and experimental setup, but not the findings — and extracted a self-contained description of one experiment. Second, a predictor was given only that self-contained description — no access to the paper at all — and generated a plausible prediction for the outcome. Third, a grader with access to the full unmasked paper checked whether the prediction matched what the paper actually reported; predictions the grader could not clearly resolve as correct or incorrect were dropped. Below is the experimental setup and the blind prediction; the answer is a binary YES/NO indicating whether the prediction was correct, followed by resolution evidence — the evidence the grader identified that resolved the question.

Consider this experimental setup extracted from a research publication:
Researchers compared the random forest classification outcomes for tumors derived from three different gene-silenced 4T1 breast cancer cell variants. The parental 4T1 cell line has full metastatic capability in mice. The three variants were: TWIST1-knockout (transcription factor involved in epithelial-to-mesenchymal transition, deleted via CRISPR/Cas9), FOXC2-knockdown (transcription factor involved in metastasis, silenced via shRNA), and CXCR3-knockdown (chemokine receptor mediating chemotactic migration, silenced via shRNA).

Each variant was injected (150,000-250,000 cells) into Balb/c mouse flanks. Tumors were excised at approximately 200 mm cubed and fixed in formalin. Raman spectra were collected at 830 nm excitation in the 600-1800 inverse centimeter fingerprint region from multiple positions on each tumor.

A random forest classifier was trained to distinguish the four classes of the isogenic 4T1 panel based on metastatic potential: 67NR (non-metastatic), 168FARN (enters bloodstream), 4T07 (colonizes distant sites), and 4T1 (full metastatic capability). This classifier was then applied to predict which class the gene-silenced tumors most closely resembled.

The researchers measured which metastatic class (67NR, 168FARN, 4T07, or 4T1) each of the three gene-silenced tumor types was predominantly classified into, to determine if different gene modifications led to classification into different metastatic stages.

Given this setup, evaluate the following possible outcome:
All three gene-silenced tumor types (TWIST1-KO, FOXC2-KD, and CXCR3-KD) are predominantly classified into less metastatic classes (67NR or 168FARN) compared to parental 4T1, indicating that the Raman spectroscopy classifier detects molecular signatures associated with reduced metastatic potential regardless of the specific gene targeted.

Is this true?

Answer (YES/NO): NO